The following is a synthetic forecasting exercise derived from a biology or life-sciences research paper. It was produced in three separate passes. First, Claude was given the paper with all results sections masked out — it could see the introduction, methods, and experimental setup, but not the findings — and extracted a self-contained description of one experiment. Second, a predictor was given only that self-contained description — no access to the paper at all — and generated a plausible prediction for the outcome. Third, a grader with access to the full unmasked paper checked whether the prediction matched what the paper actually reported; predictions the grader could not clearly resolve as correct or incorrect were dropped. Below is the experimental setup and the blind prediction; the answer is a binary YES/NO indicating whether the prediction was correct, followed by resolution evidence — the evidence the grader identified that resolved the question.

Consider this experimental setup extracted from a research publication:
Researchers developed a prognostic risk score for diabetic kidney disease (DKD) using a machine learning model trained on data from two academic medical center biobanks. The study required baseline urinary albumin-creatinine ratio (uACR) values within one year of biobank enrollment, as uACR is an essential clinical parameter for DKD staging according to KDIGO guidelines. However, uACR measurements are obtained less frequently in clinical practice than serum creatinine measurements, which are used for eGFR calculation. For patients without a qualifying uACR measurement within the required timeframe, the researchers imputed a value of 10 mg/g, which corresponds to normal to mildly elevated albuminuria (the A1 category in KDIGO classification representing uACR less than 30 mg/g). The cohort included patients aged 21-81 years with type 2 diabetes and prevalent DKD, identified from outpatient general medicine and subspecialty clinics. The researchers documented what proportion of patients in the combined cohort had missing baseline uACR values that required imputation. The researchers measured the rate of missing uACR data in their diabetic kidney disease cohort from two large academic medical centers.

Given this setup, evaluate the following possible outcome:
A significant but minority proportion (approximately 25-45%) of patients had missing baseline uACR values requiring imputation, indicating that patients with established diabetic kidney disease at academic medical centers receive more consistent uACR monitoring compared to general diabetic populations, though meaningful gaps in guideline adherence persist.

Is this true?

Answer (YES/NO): YES